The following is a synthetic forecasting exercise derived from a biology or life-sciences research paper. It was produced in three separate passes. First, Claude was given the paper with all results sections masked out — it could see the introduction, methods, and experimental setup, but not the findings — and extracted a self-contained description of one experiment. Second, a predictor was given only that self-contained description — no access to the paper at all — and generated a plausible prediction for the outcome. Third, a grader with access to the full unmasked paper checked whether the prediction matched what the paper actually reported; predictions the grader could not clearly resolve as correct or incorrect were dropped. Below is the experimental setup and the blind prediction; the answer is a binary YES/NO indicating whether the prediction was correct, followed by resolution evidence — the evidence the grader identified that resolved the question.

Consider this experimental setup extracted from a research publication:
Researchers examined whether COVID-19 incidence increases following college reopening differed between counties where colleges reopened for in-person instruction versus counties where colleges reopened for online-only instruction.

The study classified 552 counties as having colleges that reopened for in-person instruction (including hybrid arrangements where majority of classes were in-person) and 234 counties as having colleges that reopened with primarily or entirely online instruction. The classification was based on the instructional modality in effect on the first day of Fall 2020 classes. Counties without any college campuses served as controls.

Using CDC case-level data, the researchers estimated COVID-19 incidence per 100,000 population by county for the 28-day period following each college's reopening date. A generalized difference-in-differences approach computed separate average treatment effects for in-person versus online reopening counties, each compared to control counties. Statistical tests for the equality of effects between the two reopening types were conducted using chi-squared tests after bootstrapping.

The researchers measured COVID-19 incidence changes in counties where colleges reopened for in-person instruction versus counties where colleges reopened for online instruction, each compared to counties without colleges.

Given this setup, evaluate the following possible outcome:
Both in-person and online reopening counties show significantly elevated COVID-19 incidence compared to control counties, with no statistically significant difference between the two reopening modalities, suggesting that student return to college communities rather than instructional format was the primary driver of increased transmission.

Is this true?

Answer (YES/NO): NO